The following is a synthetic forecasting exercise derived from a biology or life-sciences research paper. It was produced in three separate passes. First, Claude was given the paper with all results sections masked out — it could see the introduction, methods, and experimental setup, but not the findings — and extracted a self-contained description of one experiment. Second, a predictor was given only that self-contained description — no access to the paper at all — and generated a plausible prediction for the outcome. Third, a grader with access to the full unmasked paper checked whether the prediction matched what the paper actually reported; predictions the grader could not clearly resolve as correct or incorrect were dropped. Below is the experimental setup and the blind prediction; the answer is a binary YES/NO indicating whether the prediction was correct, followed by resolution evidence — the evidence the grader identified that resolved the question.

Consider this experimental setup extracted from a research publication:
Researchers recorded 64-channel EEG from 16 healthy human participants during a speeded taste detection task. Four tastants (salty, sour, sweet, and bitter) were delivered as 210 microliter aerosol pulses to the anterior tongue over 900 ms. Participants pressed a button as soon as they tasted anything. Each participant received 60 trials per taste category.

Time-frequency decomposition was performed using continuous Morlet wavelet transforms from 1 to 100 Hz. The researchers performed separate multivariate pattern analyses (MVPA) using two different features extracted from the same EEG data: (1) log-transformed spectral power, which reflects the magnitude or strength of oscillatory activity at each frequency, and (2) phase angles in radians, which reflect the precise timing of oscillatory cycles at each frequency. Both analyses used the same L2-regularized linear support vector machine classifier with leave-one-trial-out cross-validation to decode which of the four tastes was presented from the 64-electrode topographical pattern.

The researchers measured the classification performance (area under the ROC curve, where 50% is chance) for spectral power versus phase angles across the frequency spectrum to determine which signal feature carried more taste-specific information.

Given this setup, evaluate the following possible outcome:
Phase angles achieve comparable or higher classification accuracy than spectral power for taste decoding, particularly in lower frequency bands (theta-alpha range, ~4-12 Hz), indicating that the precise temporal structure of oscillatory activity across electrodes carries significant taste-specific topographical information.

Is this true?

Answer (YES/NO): NO